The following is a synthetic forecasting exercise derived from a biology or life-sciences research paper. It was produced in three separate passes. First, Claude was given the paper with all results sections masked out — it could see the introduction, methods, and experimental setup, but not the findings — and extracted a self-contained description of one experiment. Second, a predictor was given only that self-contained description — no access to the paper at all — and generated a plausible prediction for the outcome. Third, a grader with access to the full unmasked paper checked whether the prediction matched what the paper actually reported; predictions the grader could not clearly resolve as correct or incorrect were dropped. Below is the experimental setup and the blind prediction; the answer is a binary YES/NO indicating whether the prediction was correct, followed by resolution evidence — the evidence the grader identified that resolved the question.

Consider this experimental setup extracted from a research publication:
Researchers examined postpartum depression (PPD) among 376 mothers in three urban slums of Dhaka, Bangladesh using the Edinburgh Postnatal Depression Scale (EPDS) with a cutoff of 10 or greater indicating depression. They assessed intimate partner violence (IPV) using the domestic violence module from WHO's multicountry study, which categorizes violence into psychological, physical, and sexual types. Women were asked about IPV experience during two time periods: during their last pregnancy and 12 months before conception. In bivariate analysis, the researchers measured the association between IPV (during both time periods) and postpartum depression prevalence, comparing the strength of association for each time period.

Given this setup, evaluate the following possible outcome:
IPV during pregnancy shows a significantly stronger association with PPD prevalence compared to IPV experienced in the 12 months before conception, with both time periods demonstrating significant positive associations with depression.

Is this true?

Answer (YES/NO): NO